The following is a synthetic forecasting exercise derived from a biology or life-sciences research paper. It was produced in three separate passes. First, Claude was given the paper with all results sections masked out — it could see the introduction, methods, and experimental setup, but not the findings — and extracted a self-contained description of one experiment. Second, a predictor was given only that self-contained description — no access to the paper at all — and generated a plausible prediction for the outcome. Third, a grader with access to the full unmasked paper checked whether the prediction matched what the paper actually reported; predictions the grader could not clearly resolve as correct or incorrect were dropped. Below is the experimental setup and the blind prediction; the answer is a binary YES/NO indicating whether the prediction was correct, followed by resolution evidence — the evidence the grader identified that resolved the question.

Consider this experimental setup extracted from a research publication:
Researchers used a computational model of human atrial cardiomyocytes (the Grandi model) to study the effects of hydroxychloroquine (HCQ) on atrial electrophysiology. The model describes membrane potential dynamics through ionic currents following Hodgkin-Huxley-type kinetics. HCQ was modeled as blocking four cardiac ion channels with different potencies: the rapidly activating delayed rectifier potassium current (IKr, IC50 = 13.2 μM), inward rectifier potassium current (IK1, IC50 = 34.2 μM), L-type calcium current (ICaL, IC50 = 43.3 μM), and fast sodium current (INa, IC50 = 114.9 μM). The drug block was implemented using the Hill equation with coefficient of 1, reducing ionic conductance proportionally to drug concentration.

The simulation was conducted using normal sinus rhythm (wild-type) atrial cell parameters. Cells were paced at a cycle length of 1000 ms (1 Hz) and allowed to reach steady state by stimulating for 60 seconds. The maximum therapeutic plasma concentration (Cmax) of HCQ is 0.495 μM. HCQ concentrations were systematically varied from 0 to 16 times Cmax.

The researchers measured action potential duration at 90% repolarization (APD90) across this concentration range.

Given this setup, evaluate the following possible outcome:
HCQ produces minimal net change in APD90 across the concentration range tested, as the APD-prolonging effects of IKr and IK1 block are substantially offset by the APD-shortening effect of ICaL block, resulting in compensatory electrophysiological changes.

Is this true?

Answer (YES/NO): NO